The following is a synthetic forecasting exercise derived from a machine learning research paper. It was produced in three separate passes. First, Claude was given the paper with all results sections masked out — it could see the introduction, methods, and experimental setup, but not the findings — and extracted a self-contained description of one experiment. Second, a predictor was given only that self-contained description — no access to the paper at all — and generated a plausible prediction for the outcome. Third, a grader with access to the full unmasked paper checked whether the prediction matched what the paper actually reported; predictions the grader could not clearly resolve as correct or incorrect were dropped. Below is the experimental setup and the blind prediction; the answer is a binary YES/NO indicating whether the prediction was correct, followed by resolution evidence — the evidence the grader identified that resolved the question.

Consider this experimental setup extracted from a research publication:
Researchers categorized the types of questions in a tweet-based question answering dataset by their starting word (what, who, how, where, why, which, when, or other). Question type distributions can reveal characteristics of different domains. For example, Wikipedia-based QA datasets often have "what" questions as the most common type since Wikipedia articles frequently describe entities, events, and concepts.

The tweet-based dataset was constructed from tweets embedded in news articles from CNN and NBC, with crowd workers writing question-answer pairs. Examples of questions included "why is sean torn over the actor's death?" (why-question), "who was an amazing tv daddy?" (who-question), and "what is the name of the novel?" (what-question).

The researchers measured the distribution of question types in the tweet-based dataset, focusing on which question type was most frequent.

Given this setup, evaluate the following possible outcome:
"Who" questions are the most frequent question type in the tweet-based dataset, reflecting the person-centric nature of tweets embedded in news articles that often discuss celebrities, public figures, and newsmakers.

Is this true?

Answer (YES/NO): NO